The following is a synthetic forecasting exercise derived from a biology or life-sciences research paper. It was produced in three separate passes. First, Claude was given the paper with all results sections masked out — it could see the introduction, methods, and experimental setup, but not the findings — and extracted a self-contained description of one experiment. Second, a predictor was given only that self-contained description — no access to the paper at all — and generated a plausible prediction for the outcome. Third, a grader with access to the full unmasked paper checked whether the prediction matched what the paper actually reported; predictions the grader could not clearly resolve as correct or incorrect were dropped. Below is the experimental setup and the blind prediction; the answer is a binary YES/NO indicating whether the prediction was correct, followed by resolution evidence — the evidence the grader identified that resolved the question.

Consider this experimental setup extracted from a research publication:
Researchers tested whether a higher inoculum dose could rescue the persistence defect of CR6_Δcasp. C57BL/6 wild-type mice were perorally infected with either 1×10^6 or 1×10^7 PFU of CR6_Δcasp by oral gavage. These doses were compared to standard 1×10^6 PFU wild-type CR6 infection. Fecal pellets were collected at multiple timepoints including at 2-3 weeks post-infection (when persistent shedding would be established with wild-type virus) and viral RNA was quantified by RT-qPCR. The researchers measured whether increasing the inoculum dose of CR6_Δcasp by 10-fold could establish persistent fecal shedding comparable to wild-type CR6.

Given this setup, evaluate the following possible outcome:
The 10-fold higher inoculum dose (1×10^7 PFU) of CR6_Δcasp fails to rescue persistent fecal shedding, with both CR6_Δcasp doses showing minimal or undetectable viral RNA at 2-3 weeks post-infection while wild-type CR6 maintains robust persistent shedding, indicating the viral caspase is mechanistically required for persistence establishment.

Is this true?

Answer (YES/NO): YES